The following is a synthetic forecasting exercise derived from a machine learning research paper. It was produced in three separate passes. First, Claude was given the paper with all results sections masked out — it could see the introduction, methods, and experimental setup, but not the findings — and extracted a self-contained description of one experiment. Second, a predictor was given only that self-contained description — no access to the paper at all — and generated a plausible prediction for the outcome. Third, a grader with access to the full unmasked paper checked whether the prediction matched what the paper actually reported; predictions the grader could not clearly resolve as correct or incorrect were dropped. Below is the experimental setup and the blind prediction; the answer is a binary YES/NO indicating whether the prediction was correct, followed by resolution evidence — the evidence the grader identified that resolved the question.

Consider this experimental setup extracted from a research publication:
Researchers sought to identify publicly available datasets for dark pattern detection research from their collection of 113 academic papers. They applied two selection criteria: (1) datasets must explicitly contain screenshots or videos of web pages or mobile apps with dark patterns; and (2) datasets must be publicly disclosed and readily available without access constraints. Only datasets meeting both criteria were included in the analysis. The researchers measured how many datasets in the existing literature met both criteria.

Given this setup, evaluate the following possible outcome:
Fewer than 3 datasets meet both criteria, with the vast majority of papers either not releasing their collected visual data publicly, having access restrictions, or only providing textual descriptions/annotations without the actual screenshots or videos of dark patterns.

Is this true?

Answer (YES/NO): NO